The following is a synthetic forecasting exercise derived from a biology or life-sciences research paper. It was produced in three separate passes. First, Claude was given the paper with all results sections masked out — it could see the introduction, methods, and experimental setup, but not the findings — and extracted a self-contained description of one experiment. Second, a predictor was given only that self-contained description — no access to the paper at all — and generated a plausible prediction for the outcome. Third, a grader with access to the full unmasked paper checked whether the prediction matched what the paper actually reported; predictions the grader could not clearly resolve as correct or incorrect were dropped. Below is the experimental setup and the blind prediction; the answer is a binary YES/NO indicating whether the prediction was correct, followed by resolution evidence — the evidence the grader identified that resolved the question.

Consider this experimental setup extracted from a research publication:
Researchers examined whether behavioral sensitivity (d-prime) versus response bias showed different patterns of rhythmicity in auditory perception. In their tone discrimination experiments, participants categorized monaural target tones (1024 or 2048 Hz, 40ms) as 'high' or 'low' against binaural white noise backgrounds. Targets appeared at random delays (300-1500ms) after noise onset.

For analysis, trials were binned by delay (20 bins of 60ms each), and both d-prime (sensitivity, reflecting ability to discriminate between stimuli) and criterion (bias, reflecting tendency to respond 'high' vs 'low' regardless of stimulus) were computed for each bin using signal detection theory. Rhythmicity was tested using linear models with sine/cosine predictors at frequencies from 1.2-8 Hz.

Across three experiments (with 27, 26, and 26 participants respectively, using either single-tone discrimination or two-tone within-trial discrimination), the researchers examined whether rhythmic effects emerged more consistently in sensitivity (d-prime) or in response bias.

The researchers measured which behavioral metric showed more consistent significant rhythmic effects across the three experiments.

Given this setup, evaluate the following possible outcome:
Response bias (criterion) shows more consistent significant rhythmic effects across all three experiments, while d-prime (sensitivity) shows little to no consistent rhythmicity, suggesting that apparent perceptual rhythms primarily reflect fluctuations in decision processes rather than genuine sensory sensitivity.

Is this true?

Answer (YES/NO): NO